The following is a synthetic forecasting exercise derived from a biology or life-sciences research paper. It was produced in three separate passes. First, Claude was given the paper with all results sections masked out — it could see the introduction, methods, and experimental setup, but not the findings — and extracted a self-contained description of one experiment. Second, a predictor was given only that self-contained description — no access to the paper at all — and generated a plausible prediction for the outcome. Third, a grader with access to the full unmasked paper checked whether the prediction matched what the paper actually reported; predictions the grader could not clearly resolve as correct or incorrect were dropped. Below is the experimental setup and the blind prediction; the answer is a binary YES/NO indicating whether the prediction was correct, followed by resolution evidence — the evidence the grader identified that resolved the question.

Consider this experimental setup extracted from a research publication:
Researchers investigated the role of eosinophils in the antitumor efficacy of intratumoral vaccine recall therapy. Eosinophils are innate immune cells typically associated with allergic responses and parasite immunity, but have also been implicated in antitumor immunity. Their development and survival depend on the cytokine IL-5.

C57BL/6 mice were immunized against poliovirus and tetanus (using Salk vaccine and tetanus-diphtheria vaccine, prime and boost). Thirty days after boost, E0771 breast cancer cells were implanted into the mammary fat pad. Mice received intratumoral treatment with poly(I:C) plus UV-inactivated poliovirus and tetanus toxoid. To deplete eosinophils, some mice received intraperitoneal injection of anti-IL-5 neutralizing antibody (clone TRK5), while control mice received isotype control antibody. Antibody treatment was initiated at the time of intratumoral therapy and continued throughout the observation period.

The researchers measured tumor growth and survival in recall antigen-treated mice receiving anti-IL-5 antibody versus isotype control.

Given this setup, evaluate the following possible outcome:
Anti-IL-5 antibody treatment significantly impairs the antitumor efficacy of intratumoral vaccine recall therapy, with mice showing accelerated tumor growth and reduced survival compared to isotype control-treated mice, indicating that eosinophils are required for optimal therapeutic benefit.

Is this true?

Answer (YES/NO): YES